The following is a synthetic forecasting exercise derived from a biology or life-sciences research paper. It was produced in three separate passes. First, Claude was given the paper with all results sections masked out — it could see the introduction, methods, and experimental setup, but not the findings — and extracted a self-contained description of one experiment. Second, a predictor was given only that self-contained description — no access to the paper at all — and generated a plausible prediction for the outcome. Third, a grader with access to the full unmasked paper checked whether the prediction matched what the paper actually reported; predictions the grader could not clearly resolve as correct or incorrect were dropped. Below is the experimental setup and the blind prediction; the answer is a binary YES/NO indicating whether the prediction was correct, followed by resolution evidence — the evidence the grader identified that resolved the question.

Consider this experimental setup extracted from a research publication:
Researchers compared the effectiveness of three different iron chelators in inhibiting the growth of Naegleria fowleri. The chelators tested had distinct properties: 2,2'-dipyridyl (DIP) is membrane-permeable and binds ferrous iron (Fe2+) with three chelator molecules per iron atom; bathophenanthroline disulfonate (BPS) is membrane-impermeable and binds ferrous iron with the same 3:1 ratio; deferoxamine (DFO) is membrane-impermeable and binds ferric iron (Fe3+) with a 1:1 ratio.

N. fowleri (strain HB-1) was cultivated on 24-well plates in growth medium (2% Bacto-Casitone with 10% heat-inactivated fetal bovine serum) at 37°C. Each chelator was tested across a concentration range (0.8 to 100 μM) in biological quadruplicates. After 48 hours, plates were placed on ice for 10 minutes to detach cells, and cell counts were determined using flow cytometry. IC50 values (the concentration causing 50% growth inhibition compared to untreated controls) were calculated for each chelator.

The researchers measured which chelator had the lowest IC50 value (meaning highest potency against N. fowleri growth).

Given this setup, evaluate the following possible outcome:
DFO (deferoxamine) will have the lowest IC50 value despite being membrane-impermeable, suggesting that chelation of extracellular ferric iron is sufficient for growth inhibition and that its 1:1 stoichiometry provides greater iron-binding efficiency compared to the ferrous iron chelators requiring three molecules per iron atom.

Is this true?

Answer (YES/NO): YES